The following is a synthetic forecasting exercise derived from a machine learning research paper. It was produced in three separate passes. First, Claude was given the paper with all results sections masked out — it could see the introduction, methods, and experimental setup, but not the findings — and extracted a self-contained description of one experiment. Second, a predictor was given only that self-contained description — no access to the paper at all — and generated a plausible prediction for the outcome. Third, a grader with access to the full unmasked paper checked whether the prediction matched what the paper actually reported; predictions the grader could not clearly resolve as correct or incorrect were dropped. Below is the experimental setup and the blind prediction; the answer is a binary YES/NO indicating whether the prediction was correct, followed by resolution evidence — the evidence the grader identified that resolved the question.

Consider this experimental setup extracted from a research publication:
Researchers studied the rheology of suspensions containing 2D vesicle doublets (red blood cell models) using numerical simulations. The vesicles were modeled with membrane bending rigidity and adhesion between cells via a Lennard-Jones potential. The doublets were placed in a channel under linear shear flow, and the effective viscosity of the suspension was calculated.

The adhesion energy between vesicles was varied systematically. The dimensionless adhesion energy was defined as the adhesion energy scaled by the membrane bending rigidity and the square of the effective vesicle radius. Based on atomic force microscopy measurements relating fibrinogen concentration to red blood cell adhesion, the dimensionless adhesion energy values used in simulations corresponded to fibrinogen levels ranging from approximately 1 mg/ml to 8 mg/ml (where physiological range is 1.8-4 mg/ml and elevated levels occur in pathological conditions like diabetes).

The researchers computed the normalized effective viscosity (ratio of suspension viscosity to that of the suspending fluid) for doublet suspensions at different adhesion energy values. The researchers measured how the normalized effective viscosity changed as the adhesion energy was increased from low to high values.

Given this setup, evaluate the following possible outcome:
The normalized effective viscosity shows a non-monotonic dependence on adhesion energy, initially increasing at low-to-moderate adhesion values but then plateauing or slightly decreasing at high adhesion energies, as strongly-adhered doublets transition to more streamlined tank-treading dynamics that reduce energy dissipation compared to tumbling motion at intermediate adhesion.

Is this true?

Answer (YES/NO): NO